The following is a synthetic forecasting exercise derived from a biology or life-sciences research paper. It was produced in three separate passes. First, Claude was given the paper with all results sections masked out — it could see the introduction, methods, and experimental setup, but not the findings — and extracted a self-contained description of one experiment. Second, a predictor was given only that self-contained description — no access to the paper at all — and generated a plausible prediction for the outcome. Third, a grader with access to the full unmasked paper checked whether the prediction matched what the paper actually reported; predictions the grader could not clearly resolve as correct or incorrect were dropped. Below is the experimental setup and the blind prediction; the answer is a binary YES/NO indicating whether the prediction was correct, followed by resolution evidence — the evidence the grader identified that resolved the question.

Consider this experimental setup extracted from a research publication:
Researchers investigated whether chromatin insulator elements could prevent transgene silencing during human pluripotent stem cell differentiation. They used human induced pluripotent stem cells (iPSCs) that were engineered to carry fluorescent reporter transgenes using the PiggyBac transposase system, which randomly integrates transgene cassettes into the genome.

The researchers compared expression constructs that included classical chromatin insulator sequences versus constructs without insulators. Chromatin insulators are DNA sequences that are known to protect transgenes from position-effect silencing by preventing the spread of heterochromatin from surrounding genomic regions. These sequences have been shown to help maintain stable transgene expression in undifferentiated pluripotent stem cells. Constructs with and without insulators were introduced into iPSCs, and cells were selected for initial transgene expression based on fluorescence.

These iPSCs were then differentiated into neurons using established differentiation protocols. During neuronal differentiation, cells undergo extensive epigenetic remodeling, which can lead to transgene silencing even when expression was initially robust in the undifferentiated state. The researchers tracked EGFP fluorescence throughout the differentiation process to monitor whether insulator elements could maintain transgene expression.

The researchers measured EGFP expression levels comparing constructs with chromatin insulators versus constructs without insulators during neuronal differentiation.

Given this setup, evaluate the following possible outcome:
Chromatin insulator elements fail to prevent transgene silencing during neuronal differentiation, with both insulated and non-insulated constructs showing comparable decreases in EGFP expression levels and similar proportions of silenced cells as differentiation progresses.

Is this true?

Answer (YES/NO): NO